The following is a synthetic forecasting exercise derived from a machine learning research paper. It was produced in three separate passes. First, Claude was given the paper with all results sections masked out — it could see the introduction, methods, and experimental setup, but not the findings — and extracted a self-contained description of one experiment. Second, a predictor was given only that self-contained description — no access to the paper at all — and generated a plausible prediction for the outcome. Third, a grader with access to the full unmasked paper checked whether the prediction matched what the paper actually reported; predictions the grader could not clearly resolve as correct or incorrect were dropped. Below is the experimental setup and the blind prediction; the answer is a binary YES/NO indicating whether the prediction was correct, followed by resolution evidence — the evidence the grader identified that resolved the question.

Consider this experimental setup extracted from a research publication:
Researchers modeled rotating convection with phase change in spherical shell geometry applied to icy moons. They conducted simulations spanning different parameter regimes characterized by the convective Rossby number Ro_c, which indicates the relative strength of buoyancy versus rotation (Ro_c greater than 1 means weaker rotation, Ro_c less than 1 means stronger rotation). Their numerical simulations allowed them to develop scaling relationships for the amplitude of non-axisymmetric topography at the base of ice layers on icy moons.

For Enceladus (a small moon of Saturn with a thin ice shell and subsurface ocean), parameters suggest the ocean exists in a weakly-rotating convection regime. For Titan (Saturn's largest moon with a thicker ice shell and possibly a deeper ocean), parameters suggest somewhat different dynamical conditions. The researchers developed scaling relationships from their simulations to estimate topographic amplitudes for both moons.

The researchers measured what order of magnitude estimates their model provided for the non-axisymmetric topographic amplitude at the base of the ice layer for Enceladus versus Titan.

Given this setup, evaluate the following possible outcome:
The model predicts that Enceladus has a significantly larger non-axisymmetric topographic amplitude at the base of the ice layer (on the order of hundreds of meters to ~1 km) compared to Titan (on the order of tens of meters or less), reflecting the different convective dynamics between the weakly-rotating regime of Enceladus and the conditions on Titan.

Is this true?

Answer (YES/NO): NO